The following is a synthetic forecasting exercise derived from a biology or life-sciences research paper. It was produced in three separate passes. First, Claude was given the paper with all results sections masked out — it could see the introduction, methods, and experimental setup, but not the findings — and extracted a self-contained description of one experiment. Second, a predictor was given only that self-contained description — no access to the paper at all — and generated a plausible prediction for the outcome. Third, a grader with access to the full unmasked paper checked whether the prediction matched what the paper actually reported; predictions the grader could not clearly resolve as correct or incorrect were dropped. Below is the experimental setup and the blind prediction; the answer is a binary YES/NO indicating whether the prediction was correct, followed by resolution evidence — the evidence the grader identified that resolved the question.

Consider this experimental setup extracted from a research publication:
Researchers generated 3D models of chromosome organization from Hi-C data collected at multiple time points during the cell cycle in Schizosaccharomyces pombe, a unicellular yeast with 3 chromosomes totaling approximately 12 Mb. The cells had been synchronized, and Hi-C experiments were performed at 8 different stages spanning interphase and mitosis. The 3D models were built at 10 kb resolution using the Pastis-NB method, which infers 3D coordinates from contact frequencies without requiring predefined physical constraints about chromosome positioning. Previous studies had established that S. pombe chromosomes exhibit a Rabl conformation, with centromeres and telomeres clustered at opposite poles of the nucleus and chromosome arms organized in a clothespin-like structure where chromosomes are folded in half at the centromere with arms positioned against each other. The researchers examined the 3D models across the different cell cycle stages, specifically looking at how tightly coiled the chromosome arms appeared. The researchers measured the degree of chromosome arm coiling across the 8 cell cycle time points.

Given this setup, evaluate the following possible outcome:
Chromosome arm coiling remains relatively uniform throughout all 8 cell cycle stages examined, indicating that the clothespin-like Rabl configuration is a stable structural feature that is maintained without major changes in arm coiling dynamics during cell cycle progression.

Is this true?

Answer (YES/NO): NO